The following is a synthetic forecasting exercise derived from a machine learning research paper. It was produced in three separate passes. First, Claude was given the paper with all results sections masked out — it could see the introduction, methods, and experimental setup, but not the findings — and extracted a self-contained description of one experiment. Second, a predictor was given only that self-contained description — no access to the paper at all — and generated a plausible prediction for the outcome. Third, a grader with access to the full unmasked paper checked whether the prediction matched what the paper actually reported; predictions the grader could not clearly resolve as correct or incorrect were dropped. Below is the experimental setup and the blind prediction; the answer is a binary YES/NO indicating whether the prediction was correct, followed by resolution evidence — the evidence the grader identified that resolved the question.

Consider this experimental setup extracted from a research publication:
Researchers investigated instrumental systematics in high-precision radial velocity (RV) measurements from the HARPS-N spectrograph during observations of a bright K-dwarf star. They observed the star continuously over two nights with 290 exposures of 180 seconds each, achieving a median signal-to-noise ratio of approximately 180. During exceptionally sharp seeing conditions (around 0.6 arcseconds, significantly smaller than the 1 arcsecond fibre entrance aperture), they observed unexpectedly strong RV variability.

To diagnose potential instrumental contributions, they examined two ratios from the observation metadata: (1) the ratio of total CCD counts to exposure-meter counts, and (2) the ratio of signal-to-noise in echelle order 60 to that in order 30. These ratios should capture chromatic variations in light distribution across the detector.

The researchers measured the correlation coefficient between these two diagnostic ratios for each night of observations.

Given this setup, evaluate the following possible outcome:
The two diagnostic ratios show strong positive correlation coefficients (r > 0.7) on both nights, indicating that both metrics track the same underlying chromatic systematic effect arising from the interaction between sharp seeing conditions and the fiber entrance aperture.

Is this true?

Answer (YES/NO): YES